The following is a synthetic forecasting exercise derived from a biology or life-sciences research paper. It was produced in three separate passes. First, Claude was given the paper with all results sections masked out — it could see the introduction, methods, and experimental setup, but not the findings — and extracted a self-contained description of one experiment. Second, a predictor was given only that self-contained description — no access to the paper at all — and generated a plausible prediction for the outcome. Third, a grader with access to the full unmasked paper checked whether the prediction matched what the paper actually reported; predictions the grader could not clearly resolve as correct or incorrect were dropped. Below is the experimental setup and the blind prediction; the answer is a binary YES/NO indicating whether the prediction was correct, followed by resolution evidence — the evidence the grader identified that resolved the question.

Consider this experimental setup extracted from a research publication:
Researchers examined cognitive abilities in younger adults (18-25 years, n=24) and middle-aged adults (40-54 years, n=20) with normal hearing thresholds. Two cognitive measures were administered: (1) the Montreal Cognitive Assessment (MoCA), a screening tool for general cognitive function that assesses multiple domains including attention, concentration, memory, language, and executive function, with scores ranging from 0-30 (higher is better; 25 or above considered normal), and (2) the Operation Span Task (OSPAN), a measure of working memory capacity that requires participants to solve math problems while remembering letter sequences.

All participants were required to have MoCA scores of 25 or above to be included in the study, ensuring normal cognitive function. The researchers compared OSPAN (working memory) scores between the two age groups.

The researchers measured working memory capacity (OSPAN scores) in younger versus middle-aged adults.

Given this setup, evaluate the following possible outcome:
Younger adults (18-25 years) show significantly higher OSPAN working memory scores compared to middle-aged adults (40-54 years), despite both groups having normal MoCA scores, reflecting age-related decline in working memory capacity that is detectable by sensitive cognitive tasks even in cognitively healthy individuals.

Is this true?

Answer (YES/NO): NO